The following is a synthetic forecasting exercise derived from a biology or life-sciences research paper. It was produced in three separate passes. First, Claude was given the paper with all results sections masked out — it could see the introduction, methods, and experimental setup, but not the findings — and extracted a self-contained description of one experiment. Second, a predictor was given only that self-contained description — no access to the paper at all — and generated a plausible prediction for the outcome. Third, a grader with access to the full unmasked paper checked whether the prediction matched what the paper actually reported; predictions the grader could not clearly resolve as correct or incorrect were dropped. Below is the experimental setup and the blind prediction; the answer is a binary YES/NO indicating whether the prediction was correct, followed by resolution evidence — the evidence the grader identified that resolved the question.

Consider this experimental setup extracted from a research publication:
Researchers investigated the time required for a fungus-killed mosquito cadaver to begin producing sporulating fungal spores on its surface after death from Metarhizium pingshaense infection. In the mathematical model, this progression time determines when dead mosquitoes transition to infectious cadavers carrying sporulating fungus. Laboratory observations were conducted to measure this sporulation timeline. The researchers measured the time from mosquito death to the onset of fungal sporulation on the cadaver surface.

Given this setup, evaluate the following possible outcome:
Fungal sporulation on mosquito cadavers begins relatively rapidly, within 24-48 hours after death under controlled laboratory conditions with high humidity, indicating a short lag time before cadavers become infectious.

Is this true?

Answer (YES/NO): NO